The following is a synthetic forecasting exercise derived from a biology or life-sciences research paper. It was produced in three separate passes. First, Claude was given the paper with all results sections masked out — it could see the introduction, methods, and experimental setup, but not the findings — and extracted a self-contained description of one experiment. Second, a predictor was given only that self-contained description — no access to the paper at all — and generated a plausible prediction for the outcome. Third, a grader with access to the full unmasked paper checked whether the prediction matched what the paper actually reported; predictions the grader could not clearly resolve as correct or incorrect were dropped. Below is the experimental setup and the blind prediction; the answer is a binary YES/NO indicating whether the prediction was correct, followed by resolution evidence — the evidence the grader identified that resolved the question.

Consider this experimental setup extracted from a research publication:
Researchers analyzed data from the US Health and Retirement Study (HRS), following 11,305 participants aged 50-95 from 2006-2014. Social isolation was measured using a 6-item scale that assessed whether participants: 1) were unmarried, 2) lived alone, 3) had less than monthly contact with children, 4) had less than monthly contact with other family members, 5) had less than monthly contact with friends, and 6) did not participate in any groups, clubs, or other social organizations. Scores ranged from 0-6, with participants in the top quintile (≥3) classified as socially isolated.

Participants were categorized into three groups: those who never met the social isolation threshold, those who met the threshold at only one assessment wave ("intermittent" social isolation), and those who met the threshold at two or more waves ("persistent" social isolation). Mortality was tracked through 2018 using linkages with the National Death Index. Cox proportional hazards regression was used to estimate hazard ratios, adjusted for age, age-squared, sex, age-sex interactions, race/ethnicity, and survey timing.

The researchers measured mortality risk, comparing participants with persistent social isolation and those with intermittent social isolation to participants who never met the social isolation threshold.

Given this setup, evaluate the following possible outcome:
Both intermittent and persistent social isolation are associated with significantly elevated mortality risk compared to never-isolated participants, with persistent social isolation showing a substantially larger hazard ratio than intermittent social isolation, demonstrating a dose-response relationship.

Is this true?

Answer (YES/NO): NO